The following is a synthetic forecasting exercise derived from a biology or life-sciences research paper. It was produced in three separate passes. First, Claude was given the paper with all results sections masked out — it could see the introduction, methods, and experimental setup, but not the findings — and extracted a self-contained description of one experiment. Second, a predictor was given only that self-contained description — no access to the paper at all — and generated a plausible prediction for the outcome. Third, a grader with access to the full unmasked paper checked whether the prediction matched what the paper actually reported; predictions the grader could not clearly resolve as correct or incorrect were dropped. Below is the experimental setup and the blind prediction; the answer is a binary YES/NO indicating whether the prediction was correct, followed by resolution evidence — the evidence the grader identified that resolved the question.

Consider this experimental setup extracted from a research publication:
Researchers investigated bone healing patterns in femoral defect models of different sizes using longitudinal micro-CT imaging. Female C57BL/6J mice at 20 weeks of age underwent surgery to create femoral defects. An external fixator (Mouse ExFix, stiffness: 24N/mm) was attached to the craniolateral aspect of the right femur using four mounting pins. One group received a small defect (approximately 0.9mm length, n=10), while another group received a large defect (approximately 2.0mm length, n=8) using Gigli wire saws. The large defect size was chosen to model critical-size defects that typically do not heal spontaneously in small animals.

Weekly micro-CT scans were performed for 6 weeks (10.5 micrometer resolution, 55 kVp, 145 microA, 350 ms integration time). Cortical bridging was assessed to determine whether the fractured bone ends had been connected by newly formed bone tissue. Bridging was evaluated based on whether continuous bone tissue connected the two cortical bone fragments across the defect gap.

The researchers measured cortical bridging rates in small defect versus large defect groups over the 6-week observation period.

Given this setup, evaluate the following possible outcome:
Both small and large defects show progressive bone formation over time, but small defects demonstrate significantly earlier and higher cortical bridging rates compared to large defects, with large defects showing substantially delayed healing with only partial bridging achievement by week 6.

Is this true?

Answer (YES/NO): NO